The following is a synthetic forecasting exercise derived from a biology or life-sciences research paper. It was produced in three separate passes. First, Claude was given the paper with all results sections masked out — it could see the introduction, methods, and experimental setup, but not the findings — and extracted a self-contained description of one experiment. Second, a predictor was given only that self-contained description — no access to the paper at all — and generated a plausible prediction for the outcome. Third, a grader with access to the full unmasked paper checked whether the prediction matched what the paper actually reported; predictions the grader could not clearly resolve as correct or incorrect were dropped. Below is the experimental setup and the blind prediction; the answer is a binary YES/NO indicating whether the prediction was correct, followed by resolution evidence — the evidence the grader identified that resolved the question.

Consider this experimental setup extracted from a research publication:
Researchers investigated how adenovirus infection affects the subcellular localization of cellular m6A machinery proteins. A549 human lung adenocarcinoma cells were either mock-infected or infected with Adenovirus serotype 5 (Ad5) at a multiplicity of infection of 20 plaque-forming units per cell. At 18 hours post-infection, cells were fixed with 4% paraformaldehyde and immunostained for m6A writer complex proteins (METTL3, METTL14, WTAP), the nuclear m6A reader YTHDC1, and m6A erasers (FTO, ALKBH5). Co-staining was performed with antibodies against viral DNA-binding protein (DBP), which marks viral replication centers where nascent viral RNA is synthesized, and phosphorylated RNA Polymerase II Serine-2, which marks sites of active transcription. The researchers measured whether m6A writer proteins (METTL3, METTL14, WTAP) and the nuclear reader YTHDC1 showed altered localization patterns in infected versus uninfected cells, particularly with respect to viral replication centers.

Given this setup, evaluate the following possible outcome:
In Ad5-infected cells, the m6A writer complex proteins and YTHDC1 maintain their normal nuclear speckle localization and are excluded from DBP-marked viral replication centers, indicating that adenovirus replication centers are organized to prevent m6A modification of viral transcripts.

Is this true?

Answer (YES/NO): NO